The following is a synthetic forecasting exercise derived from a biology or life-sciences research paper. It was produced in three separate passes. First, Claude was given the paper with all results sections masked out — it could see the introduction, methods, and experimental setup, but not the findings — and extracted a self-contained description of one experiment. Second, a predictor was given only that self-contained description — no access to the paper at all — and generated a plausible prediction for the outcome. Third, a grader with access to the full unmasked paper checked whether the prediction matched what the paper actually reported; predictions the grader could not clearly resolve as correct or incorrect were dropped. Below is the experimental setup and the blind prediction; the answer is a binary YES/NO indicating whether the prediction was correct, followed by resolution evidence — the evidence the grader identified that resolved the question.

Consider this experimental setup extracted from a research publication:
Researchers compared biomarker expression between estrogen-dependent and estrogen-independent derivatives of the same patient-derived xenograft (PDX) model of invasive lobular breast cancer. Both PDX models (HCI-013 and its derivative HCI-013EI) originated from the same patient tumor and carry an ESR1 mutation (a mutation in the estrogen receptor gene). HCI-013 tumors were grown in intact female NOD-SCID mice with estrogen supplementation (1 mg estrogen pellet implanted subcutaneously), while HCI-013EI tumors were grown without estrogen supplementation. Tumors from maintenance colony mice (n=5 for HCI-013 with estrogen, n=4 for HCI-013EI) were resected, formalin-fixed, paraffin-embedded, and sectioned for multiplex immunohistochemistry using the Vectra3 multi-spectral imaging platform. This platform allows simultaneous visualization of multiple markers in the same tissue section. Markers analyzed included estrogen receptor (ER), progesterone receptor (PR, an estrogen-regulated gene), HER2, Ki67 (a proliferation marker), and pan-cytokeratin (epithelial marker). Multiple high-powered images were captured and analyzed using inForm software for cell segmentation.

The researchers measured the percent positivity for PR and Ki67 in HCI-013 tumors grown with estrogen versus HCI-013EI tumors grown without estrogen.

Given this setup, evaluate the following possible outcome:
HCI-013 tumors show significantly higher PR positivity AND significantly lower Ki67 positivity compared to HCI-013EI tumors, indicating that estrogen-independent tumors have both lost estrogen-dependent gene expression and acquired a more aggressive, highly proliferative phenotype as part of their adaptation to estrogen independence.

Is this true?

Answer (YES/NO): NO